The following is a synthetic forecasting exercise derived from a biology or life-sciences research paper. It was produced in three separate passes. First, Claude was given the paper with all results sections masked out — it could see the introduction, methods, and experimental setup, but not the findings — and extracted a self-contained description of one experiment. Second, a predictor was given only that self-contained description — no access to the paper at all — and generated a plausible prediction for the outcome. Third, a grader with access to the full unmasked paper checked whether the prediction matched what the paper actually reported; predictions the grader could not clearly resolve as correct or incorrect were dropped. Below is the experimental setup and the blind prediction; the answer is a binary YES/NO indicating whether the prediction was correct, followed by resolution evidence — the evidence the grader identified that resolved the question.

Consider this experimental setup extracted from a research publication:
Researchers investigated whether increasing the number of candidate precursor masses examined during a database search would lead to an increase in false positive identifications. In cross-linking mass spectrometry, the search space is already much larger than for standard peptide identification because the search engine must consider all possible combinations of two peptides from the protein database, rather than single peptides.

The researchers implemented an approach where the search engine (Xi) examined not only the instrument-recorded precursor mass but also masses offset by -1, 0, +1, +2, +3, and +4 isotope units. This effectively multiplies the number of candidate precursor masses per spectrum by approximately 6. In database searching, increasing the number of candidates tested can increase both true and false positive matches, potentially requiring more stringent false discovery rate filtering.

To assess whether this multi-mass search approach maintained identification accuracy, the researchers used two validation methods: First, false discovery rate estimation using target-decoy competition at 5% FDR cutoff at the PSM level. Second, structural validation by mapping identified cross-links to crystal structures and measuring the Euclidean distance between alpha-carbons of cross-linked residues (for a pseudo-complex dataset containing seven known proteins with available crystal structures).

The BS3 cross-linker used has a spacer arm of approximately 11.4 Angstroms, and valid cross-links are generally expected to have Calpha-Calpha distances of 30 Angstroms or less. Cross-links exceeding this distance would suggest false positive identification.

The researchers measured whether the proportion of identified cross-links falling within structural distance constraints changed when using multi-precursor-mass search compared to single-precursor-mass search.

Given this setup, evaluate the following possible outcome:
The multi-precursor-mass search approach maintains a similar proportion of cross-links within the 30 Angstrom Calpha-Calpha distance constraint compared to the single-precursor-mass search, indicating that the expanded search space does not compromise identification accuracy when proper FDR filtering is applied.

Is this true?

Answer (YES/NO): YES